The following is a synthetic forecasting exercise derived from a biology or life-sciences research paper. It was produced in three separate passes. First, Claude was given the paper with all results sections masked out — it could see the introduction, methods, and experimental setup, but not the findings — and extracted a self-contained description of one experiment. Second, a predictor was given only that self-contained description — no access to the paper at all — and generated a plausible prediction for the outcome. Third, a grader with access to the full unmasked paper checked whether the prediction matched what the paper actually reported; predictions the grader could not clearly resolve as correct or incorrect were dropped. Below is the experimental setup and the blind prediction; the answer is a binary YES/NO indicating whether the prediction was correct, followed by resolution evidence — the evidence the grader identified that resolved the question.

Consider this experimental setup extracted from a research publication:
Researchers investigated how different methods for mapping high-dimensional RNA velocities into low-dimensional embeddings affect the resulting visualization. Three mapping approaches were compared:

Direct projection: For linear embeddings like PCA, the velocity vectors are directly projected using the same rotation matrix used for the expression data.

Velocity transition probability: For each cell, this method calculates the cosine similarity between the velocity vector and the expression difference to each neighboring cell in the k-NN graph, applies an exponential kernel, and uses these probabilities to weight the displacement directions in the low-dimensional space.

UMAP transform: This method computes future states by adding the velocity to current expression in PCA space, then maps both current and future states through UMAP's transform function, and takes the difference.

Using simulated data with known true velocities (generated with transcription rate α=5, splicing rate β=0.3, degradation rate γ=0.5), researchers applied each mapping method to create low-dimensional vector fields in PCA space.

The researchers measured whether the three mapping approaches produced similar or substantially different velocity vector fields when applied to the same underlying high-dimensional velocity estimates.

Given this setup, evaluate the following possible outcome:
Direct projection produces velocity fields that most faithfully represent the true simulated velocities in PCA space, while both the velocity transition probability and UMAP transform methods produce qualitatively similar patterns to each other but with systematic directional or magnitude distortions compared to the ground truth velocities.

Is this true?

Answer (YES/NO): NO